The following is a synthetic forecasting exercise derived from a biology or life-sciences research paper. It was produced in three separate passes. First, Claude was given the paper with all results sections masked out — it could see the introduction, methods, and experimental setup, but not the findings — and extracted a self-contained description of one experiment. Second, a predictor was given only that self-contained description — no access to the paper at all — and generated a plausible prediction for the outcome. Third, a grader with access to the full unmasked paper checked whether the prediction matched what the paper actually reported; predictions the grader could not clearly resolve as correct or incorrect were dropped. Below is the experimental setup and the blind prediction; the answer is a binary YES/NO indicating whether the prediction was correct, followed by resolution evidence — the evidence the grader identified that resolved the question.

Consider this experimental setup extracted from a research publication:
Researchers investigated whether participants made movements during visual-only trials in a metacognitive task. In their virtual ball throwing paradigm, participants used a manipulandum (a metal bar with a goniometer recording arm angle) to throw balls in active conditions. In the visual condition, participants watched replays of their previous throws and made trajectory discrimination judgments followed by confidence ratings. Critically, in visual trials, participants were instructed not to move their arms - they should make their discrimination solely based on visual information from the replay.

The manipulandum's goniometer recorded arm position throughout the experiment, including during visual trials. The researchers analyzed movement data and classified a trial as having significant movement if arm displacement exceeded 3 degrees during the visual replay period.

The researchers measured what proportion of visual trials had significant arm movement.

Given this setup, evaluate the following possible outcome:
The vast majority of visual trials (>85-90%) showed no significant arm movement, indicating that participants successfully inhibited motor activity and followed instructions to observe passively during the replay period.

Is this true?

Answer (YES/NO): YES